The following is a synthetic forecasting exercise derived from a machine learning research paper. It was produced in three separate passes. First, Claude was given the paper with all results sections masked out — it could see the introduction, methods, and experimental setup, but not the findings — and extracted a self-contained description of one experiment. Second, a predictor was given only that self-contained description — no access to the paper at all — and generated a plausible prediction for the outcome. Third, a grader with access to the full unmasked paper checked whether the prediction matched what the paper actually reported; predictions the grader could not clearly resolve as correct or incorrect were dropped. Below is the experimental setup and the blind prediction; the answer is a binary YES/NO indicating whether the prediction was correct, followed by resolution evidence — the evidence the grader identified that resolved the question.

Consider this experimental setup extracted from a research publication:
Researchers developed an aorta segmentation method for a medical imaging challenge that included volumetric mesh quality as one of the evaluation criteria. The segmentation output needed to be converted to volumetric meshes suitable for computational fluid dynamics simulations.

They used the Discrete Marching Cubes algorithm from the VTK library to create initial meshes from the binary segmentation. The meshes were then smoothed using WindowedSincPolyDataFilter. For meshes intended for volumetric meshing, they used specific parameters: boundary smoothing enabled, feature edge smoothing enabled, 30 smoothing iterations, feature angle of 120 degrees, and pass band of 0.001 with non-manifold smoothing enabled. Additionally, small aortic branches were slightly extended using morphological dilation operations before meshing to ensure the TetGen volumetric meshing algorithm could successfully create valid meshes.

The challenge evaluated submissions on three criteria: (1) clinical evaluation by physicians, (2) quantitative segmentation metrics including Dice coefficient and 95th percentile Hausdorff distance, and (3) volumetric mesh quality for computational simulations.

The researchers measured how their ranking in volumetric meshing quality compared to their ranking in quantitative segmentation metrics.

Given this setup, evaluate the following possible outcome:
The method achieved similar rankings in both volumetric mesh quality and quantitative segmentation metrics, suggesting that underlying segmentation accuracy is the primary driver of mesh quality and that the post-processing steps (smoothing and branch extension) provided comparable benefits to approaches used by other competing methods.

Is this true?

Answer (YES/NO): YES